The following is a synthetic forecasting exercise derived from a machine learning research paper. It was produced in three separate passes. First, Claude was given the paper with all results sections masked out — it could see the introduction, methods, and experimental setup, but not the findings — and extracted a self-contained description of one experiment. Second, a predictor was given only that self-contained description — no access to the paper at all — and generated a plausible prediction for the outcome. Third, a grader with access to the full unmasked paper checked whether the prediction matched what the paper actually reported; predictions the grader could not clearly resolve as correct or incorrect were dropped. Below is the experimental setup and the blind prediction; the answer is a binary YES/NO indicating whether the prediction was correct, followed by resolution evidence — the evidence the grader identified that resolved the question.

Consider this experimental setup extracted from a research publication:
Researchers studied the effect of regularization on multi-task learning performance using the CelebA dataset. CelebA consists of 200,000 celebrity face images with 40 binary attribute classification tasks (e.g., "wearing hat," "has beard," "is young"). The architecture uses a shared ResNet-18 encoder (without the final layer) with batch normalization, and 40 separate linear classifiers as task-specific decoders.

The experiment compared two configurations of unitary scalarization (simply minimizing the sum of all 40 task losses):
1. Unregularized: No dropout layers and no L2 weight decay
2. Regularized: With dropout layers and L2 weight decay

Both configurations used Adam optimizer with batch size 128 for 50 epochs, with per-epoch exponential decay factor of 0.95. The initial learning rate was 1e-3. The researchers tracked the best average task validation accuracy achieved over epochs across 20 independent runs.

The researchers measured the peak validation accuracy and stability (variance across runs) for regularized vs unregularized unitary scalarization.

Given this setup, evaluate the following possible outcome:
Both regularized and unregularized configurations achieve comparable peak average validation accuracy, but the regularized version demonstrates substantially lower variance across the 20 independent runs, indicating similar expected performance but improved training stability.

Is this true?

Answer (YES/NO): NO